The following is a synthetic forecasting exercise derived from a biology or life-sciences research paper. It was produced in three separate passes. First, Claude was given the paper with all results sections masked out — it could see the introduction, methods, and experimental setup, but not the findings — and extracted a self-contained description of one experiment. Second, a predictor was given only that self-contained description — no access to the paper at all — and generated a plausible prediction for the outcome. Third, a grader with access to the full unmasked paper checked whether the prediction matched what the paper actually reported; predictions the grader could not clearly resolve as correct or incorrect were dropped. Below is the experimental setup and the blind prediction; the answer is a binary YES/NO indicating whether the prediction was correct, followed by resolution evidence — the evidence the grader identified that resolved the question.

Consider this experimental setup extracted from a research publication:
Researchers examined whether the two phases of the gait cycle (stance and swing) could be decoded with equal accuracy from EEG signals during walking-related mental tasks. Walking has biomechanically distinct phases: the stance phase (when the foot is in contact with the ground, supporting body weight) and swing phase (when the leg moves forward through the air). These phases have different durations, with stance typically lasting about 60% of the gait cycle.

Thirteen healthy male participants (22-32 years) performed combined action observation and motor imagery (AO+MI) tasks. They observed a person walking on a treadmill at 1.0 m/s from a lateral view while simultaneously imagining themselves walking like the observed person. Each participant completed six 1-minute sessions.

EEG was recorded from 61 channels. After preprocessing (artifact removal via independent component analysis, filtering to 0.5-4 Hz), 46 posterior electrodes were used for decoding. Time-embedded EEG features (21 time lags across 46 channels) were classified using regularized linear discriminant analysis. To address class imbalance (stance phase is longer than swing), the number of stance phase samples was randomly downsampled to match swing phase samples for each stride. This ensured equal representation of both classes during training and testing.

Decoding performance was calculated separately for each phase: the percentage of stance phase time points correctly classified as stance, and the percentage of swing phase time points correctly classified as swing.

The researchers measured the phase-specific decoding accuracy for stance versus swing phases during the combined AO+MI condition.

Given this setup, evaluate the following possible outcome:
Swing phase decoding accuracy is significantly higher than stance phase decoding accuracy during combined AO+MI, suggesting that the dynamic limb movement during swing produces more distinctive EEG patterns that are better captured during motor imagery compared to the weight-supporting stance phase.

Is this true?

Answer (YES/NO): NO